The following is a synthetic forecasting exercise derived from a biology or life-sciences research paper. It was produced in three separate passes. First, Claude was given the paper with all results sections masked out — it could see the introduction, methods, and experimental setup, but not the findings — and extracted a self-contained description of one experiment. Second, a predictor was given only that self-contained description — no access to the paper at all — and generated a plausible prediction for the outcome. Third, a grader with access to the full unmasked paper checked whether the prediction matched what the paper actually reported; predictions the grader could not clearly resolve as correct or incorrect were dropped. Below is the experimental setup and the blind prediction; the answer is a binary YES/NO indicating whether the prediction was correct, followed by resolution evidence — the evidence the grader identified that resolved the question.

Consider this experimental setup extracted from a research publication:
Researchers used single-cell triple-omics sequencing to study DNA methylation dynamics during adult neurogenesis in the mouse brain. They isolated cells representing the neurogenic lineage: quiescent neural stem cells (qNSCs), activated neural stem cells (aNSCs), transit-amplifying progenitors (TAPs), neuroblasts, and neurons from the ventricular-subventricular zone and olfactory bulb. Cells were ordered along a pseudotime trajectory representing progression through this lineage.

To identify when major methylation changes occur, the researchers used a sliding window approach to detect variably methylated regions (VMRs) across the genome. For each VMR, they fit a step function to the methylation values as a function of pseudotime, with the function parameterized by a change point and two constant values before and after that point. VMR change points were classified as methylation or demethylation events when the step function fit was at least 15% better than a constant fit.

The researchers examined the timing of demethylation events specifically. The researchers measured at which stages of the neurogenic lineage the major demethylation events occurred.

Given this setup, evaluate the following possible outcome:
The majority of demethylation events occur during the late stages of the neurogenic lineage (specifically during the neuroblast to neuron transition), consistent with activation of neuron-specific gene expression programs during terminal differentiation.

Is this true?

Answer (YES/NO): NO